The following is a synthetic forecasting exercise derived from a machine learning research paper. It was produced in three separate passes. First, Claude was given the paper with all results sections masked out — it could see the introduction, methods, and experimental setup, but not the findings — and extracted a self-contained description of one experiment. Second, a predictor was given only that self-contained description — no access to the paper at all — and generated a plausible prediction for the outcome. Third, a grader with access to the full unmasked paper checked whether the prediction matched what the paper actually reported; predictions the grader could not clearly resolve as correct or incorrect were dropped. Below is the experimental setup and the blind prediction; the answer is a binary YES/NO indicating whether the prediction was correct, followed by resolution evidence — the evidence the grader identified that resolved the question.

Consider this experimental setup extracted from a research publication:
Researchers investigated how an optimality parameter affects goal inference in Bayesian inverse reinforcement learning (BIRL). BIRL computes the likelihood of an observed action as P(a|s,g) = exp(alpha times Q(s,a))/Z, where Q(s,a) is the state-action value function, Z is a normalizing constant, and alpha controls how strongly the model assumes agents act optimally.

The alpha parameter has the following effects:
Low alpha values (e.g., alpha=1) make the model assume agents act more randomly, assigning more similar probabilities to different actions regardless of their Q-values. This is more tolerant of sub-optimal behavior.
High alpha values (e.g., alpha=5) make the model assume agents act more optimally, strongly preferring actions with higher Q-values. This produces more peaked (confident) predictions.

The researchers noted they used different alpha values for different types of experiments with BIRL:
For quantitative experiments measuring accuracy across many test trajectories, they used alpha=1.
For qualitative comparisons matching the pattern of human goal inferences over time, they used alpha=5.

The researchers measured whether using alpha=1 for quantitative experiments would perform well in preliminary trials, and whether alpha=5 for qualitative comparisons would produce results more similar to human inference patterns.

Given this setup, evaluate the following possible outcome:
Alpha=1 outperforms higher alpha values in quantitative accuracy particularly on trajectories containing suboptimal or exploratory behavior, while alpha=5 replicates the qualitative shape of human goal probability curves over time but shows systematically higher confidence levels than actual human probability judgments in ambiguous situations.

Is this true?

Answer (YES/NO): NO